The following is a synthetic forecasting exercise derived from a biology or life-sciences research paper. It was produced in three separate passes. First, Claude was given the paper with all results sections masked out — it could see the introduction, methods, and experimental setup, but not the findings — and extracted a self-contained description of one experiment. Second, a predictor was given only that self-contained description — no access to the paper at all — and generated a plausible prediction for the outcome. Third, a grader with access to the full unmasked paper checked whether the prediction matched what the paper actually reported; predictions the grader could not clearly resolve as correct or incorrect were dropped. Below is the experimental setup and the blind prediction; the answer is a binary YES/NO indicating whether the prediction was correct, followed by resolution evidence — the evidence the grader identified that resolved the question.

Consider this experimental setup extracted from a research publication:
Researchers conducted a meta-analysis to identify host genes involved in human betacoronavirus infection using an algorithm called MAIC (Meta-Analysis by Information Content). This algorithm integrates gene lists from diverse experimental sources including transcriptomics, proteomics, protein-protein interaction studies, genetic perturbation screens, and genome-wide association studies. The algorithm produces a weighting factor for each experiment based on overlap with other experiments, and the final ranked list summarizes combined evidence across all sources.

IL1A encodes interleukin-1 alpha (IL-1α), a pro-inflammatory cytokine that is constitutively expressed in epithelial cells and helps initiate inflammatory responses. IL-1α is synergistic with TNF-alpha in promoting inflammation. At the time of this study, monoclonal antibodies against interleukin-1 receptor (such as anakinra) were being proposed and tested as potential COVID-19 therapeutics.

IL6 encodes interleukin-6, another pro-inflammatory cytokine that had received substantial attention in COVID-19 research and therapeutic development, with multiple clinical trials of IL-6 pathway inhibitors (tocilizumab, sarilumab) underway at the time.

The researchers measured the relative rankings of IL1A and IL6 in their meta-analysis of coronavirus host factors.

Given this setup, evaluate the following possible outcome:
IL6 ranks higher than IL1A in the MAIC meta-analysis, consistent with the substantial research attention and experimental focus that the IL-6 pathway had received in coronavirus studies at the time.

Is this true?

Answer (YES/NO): NO